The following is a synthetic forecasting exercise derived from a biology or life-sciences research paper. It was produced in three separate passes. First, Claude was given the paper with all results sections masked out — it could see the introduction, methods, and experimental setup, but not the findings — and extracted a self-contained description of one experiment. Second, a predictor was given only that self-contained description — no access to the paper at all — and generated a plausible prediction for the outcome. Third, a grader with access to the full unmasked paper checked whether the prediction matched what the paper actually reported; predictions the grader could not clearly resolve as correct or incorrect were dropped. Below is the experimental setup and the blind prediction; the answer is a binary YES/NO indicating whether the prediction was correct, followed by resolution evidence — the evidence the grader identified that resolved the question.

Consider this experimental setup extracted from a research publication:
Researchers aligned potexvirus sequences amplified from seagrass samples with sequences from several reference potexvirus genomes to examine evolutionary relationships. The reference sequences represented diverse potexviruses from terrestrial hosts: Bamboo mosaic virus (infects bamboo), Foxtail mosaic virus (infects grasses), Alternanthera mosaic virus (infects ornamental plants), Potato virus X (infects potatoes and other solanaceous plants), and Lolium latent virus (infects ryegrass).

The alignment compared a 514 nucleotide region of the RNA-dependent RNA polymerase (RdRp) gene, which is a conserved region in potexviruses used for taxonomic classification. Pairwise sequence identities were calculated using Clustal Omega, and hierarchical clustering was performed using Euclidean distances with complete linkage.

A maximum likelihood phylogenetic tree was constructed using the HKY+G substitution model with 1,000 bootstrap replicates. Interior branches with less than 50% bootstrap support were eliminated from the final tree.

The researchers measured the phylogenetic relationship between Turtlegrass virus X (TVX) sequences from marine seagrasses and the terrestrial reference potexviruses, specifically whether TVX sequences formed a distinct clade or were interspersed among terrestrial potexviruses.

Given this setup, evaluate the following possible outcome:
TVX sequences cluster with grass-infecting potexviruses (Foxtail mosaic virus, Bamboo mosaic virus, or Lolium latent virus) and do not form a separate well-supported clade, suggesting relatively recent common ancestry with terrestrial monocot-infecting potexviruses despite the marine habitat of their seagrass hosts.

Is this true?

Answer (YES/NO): NO